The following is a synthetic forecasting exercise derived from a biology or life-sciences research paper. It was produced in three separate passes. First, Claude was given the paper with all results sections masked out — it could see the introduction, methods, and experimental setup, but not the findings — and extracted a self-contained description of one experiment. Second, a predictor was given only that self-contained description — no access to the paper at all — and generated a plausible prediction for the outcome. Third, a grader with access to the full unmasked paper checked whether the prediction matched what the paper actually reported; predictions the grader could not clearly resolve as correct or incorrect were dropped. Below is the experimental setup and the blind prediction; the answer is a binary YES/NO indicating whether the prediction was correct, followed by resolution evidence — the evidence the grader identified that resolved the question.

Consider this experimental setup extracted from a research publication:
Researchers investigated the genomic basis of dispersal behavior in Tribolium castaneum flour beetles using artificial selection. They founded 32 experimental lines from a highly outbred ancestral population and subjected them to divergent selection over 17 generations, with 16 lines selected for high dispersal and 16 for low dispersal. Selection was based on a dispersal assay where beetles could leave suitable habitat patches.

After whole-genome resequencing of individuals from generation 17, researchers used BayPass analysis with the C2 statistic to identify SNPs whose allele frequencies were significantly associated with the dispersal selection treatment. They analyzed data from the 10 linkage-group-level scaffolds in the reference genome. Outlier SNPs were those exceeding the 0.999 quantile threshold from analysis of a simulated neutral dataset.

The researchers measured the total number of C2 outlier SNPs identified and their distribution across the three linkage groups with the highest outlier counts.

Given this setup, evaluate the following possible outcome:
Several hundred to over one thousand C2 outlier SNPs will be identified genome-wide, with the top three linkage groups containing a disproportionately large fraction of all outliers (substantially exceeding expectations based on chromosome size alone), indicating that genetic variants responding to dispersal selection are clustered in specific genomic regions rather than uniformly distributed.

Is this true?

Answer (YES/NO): NO